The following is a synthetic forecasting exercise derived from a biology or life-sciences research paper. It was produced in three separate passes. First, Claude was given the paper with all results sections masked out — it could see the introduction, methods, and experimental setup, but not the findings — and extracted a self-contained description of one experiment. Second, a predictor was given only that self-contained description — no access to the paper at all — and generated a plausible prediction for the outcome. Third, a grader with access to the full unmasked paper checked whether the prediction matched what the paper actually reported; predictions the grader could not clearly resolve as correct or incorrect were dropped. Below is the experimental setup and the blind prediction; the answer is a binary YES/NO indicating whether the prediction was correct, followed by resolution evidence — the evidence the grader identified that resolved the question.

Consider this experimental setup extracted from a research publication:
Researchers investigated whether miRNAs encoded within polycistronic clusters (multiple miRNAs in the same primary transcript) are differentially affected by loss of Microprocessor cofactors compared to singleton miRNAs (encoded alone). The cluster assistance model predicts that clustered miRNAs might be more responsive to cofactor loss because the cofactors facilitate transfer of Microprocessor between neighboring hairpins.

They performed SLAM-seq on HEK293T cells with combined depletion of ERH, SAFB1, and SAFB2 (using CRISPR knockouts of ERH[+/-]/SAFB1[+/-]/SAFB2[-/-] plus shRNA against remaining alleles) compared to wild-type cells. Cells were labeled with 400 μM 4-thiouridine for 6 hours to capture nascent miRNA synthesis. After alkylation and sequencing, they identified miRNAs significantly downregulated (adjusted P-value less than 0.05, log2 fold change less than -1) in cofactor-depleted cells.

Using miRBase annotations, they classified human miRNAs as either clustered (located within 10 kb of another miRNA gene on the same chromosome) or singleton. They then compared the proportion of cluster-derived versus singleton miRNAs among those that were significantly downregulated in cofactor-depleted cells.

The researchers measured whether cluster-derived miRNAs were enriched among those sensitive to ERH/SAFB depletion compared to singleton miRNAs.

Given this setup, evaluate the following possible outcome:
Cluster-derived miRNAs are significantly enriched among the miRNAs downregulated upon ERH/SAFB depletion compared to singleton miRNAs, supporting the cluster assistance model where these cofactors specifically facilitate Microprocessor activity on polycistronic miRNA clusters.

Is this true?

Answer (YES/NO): YES